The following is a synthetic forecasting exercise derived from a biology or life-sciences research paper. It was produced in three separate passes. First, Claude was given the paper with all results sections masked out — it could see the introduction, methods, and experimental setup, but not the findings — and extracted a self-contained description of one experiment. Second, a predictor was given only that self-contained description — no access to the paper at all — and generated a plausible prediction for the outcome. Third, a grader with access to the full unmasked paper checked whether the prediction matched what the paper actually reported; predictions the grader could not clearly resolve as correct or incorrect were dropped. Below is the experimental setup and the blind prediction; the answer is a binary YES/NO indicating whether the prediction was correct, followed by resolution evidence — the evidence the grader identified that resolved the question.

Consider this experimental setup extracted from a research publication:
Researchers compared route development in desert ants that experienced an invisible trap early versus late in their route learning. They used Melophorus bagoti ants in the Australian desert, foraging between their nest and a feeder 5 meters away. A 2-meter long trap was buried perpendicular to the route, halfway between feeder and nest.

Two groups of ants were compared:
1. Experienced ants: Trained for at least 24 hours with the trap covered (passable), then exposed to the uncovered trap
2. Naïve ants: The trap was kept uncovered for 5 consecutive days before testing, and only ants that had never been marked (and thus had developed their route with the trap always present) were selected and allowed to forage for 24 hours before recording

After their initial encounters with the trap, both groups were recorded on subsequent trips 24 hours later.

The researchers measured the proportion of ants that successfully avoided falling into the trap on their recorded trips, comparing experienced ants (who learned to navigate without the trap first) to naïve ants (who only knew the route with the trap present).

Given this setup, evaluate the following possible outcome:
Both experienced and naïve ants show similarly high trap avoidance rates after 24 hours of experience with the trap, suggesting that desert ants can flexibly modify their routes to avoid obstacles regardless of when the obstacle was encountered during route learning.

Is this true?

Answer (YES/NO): NO